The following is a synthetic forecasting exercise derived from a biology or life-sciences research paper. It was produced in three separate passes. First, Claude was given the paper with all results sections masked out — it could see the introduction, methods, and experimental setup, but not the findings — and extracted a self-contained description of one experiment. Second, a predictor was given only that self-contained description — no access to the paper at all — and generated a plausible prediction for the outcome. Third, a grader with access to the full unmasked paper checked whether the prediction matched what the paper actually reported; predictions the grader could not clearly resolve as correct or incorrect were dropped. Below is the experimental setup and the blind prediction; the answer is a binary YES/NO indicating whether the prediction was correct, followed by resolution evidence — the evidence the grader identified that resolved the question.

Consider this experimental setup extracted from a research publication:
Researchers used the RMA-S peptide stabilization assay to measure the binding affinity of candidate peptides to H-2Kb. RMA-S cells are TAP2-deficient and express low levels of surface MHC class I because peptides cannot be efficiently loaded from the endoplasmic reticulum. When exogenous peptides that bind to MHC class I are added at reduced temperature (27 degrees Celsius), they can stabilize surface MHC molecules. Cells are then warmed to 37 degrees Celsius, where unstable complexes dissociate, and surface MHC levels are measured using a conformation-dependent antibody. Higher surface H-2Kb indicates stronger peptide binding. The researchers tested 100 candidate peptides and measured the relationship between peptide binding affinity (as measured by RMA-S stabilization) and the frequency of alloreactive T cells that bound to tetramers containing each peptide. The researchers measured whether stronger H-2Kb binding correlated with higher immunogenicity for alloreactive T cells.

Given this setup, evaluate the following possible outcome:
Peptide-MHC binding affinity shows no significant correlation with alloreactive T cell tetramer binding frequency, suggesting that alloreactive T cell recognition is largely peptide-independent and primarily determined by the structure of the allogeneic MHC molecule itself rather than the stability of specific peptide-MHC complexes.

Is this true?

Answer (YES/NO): NO